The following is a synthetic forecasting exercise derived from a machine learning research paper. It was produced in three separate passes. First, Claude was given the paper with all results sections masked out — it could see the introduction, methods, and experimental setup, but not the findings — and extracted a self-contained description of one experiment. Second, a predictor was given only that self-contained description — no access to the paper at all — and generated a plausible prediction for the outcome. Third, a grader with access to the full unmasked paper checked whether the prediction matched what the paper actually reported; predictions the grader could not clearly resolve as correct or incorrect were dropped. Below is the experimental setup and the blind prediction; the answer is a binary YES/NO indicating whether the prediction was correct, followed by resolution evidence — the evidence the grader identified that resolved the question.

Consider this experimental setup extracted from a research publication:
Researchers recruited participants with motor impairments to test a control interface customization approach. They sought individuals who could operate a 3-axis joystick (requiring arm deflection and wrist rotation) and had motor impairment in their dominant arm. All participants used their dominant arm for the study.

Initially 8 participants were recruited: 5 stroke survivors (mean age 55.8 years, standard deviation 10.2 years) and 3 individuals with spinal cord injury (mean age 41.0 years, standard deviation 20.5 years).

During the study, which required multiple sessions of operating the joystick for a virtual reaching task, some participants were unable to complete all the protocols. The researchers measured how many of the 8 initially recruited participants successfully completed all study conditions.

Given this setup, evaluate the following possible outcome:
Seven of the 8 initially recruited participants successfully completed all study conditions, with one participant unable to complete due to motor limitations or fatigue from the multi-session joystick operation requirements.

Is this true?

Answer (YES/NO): NO